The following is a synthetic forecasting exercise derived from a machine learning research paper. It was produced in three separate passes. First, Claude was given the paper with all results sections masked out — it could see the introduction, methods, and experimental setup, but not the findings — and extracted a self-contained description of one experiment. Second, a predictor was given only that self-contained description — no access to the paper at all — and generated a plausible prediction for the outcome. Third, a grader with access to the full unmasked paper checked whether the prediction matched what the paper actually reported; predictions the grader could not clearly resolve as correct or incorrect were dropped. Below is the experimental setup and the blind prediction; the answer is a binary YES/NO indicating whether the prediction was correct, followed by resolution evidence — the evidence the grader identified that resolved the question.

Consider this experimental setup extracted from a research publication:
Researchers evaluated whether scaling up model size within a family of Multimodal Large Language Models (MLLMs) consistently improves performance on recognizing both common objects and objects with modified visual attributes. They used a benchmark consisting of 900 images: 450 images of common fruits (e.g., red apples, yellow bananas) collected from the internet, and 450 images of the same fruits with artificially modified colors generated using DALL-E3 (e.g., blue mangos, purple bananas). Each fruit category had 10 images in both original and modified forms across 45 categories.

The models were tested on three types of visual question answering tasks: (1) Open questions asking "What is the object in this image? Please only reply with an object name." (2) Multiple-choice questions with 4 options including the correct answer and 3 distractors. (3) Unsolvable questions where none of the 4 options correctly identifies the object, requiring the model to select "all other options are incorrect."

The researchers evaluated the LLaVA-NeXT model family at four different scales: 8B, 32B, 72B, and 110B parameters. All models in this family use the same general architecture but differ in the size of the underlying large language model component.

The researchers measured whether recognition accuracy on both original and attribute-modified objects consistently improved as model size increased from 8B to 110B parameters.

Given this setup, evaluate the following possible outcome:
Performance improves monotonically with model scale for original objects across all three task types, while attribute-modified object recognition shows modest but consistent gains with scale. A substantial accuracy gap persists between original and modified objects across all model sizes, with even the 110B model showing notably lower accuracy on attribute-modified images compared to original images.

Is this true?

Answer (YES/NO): NO